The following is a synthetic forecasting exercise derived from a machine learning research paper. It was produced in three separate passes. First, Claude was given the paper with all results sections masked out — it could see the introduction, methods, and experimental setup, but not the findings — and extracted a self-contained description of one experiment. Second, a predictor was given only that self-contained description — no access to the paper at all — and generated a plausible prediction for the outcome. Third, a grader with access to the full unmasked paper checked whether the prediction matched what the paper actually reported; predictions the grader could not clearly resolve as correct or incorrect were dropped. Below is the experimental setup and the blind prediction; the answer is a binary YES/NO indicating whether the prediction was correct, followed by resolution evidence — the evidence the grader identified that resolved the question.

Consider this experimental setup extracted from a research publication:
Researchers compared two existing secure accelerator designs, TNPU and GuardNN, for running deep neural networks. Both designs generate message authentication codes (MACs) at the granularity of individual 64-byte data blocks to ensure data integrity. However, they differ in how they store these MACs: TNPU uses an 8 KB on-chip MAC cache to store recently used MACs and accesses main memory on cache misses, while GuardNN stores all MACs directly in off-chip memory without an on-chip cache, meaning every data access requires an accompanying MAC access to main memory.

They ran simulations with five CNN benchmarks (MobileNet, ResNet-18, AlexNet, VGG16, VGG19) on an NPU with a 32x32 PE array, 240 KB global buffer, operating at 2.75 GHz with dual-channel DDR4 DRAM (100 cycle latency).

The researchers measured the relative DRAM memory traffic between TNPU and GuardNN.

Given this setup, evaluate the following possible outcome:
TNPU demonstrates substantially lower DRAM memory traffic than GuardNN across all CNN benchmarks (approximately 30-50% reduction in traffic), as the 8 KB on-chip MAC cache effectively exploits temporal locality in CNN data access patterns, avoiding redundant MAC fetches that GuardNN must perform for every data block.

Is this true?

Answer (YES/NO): NO